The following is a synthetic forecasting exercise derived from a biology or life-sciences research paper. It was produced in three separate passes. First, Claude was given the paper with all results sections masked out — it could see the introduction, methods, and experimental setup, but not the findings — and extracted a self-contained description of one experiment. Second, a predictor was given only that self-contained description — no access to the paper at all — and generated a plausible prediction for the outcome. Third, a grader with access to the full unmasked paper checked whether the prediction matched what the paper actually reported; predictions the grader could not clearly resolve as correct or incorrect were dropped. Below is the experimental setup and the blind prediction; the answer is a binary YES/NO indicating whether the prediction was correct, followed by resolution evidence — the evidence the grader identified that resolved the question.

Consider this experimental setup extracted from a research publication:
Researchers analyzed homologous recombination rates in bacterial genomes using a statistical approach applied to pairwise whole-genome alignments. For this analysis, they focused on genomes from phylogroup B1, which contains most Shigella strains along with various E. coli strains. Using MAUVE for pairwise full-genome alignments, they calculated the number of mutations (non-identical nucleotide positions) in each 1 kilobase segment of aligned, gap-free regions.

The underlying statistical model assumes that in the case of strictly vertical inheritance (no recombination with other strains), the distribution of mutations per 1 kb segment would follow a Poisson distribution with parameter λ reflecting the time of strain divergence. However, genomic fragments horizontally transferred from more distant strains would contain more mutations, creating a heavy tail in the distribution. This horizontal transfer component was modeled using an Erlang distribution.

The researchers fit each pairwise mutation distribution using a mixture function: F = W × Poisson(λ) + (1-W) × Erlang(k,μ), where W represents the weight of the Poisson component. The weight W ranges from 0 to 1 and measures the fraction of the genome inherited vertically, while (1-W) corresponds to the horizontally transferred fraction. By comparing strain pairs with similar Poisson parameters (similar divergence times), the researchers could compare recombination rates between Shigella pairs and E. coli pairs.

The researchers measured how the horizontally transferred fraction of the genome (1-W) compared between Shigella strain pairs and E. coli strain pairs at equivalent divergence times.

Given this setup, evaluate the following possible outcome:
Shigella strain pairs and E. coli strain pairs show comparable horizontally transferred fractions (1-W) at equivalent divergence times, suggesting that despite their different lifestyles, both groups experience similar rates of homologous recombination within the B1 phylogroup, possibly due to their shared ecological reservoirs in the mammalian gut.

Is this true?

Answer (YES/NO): NO